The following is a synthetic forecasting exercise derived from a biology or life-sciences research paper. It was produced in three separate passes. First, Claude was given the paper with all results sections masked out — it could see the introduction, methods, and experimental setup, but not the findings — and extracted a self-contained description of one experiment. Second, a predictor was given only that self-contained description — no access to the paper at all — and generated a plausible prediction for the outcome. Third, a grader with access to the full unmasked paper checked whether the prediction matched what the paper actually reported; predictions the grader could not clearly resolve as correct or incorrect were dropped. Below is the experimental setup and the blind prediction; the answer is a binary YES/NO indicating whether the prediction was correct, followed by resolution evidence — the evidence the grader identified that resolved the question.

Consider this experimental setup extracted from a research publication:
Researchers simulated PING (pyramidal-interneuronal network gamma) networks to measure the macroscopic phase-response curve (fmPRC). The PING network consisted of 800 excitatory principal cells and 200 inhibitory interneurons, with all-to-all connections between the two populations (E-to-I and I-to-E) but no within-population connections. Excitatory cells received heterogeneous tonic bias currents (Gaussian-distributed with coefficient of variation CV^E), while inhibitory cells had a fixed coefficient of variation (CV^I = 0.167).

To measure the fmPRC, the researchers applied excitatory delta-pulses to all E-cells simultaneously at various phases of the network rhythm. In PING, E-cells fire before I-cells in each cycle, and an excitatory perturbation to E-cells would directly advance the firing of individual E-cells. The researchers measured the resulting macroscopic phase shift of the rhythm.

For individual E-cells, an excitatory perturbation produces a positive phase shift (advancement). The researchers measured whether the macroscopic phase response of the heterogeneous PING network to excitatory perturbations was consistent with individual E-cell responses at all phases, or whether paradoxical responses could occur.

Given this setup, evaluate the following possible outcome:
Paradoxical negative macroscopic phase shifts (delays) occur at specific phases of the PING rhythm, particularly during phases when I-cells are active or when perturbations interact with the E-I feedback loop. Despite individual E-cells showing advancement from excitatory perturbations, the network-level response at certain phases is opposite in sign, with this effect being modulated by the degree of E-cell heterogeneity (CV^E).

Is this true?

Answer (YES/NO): YES